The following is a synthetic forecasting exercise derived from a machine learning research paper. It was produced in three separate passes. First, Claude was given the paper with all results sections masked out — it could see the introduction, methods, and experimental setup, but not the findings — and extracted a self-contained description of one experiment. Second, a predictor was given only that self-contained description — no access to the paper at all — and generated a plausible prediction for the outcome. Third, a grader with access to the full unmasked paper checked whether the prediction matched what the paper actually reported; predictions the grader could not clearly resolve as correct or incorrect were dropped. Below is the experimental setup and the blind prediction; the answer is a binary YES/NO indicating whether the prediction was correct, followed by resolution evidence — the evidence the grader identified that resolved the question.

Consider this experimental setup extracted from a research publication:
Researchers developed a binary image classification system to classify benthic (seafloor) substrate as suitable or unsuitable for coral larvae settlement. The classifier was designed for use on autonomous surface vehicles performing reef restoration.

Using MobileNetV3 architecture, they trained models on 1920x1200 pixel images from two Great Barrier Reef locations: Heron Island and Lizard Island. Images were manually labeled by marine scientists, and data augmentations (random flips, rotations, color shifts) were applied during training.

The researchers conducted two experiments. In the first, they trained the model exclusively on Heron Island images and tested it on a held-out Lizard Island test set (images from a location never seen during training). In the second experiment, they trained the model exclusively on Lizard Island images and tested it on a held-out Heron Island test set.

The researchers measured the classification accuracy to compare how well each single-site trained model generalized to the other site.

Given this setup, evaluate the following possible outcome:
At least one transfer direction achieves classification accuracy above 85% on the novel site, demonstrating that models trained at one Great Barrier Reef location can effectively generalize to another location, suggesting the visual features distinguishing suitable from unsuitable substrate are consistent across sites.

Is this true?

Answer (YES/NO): YES